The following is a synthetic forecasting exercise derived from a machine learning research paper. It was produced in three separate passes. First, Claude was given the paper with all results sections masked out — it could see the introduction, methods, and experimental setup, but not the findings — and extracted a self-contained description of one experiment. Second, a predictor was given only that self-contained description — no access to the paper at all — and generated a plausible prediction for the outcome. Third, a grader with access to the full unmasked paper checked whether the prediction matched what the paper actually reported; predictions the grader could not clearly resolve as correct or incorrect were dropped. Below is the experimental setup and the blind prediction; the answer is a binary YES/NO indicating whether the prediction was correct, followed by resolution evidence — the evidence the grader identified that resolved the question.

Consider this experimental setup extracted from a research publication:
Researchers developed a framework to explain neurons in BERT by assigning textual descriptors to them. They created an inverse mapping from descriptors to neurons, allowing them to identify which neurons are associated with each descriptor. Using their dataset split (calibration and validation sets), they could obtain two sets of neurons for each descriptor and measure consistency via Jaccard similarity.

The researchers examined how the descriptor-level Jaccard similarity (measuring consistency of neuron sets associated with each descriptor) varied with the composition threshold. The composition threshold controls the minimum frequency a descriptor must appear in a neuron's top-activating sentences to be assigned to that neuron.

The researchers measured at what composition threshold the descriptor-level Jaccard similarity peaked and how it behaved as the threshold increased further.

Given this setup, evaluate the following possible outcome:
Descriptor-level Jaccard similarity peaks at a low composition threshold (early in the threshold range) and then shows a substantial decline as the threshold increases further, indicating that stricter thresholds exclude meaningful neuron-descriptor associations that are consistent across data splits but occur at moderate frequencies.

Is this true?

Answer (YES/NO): NO